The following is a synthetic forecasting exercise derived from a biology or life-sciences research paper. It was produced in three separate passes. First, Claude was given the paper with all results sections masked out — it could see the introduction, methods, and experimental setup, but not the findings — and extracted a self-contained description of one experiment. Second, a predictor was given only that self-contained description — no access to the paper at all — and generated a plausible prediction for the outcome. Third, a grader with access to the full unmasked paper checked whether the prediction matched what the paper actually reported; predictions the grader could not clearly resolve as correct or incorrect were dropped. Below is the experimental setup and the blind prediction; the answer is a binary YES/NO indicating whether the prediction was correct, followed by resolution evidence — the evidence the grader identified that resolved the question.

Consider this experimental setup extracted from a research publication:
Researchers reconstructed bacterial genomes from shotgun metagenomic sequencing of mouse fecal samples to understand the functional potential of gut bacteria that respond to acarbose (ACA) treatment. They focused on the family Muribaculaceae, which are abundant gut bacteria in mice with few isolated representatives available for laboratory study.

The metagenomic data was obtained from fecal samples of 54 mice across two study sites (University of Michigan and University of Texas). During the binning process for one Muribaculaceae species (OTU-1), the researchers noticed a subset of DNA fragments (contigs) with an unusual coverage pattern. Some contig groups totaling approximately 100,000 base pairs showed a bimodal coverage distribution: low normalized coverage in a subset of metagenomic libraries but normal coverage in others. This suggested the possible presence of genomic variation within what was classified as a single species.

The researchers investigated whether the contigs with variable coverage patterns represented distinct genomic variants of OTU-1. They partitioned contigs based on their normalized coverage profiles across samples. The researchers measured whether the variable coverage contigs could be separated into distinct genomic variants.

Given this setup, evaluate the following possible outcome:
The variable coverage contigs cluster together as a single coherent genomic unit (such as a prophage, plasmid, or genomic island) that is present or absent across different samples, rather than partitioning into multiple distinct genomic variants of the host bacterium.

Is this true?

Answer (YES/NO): NO